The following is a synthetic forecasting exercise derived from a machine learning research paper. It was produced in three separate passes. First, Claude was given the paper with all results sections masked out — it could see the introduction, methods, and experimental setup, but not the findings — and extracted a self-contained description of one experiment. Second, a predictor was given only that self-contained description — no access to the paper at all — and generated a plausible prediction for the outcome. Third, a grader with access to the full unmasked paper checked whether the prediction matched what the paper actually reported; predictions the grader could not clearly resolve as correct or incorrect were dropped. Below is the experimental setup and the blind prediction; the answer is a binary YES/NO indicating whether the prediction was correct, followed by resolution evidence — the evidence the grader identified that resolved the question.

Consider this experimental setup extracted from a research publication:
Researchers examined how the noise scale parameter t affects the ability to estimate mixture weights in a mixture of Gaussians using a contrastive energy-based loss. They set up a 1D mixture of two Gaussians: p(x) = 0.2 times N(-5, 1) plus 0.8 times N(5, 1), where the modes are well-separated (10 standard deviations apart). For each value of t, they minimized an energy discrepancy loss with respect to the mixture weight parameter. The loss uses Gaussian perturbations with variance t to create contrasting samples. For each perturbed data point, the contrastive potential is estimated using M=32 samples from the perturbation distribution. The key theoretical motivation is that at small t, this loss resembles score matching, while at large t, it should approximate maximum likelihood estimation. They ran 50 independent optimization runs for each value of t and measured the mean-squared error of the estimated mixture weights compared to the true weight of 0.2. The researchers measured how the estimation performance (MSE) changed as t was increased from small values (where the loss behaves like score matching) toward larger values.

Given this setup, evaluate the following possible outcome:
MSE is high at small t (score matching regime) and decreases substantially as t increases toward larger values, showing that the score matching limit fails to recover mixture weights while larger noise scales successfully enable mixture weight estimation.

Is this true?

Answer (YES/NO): YES